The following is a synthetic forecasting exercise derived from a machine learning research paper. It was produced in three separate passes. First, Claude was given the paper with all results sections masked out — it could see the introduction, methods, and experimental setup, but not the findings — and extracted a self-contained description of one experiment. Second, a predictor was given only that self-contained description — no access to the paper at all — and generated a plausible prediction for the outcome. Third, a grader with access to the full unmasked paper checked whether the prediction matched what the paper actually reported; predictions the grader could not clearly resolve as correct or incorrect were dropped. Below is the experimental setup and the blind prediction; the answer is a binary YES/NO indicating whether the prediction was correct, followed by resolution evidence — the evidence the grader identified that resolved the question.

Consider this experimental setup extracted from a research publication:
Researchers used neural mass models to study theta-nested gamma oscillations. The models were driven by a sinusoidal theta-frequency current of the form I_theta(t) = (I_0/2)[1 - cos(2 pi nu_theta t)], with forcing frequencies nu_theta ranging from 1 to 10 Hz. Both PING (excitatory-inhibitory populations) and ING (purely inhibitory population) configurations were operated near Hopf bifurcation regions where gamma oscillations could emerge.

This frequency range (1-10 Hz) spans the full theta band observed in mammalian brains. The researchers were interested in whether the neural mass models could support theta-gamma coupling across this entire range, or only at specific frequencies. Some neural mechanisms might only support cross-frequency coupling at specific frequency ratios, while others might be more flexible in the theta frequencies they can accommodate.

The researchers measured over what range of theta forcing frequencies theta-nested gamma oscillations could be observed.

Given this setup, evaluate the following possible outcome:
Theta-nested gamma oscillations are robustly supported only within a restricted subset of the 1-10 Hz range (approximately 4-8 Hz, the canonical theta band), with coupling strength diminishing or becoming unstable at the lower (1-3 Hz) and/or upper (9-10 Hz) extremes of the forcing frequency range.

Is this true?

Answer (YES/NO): NO